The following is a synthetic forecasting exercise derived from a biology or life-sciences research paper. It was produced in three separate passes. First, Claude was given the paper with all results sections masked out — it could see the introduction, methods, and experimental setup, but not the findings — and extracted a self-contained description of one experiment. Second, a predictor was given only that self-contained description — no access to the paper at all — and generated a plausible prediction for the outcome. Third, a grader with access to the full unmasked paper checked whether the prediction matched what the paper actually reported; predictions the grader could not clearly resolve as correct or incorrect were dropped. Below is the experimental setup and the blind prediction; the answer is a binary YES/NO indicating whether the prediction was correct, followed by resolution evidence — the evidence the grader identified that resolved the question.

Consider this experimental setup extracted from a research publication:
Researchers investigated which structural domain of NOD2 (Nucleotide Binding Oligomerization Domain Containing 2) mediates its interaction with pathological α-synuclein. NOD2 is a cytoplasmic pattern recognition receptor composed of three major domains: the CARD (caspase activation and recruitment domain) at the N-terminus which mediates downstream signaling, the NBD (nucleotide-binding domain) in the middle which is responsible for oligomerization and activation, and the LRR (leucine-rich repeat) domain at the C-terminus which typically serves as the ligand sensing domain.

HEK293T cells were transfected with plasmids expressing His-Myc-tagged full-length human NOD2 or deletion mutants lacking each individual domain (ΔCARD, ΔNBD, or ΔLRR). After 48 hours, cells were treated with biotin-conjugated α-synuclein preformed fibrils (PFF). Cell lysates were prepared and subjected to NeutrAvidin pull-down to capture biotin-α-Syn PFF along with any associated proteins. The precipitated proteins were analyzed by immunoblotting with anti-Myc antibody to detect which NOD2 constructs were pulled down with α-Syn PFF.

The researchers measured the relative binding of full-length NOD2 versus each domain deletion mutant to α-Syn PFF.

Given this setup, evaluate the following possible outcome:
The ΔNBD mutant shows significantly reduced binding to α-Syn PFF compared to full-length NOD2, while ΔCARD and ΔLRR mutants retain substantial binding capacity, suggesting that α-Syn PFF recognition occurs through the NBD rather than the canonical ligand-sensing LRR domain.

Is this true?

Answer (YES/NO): NO